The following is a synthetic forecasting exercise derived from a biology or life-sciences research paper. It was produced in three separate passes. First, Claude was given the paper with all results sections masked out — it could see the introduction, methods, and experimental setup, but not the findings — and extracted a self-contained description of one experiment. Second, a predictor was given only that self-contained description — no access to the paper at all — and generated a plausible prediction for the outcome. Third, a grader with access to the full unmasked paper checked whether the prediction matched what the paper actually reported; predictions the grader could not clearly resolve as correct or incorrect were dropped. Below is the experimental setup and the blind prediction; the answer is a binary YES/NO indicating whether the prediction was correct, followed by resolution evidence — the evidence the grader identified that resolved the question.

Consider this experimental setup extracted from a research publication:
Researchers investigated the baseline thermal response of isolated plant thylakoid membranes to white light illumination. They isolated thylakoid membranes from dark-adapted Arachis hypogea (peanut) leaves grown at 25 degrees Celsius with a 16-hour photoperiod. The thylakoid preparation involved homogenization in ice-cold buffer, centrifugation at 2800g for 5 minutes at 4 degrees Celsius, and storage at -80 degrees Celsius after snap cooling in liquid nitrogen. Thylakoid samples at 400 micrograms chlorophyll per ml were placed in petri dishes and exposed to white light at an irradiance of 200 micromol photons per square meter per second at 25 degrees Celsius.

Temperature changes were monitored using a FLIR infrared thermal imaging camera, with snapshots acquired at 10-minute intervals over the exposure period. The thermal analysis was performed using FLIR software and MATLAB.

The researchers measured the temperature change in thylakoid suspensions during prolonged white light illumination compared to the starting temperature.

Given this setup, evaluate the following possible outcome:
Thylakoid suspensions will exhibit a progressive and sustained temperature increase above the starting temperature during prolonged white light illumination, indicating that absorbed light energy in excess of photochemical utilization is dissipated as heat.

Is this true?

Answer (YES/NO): NO